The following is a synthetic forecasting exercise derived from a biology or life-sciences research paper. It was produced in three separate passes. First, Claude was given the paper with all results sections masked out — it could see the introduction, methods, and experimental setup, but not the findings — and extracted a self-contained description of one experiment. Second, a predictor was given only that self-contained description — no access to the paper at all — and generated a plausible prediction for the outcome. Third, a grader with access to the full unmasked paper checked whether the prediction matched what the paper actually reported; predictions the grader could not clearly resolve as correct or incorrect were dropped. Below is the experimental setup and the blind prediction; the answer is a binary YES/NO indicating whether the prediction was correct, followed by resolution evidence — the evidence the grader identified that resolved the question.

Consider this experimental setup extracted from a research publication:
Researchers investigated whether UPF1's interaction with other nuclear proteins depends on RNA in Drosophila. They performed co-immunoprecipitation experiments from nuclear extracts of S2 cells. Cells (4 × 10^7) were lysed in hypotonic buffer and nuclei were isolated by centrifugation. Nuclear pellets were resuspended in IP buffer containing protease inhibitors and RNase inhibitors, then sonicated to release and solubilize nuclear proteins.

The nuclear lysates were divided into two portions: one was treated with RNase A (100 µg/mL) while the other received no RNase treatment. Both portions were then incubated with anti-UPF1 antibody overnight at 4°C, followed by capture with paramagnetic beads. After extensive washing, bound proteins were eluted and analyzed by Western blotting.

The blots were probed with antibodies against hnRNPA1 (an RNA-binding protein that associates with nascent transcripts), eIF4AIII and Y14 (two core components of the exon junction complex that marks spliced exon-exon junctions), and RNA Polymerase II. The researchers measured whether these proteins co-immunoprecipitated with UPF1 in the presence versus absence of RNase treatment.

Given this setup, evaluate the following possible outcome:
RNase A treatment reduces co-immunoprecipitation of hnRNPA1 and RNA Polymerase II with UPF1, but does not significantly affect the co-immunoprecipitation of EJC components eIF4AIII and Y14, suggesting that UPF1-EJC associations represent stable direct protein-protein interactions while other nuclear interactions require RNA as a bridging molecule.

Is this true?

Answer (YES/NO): NO